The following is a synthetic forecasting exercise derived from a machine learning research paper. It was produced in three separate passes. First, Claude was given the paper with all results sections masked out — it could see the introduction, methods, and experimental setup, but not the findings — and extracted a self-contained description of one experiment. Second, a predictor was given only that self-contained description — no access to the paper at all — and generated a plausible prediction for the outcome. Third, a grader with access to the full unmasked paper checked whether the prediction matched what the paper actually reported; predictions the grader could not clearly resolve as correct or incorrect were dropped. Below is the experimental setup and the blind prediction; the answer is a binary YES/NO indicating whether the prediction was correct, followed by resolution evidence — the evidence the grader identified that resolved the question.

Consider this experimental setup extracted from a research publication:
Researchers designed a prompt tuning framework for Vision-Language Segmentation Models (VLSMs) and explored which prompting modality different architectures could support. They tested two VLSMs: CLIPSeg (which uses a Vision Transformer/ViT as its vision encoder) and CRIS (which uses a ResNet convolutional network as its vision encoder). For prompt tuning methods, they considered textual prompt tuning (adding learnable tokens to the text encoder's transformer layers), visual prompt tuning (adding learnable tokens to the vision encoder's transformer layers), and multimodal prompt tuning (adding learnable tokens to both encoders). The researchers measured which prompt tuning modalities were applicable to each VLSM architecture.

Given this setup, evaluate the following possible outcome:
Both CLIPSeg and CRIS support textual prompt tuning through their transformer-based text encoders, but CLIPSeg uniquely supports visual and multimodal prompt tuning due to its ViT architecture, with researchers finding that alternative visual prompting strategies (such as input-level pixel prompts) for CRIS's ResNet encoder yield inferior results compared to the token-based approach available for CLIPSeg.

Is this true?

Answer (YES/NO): NO